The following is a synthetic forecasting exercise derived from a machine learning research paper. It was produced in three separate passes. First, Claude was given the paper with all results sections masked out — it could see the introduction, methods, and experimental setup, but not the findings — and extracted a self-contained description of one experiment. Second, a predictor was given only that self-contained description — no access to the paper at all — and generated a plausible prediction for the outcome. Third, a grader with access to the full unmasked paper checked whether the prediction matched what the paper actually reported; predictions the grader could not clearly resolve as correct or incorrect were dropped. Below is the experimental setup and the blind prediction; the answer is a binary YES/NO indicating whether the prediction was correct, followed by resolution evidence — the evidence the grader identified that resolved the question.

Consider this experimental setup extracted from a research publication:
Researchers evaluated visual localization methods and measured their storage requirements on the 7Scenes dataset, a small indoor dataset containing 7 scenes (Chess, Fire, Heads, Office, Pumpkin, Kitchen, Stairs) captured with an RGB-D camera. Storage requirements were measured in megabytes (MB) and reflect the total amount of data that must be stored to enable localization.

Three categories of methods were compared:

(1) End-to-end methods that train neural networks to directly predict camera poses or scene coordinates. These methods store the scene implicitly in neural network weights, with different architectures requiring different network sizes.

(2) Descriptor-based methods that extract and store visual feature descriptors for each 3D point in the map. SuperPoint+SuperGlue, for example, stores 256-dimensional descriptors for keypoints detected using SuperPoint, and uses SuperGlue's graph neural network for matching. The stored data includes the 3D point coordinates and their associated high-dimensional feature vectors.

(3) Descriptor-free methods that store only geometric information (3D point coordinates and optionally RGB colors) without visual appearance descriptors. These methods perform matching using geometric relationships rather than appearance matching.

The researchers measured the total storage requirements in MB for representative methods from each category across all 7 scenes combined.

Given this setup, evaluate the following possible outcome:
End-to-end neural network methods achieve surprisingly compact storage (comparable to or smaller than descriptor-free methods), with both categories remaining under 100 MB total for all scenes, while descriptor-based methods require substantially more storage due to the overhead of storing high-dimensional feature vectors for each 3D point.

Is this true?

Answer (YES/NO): NO